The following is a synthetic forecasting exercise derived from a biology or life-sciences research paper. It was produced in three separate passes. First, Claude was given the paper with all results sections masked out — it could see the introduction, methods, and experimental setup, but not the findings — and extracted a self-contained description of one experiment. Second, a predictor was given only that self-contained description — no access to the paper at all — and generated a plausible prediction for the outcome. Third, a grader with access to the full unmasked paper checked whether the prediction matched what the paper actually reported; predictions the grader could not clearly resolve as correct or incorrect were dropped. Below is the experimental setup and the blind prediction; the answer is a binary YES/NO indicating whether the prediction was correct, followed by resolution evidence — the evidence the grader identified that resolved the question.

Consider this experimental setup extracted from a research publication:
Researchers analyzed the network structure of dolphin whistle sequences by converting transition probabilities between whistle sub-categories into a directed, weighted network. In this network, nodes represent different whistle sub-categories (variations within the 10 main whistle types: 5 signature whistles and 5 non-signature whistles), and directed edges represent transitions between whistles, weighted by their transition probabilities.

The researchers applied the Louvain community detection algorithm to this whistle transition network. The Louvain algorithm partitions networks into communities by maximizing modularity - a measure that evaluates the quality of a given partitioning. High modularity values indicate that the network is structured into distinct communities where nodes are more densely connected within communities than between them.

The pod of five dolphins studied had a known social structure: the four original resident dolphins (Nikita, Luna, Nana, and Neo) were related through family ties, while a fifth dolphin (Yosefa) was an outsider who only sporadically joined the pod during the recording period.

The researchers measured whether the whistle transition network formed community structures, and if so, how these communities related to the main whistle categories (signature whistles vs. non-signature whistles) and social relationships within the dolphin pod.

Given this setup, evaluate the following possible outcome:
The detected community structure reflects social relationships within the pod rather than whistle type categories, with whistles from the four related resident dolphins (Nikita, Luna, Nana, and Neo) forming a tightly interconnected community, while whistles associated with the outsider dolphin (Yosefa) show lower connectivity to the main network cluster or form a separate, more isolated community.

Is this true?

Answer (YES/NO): NO